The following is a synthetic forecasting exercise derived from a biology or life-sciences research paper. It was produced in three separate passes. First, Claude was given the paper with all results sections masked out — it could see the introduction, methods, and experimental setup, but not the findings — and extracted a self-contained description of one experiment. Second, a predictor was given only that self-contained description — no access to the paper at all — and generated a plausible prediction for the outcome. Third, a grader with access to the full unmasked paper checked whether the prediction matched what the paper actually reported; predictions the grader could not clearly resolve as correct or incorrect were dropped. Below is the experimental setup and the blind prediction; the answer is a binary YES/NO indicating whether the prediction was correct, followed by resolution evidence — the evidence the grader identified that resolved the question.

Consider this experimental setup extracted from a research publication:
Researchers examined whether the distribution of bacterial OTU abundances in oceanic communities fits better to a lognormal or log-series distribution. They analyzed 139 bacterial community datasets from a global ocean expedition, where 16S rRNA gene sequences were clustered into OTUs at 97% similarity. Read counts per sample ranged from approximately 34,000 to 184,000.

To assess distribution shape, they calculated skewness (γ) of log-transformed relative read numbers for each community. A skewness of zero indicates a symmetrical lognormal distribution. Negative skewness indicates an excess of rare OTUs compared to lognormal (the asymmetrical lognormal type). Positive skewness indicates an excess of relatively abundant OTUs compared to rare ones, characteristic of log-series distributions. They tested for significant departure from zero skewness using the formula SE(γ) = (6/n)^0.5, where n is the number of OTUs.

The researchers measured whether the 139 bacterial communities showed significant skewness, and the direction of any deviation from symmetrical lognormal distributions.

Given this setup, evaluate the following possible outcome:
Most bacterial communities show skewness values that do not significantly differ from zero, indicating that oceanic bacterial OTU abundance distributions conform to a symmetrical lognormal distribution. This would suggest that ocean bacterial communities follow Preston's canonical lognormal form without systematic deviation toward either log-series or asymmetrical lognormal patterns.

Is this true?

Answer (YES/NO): NO